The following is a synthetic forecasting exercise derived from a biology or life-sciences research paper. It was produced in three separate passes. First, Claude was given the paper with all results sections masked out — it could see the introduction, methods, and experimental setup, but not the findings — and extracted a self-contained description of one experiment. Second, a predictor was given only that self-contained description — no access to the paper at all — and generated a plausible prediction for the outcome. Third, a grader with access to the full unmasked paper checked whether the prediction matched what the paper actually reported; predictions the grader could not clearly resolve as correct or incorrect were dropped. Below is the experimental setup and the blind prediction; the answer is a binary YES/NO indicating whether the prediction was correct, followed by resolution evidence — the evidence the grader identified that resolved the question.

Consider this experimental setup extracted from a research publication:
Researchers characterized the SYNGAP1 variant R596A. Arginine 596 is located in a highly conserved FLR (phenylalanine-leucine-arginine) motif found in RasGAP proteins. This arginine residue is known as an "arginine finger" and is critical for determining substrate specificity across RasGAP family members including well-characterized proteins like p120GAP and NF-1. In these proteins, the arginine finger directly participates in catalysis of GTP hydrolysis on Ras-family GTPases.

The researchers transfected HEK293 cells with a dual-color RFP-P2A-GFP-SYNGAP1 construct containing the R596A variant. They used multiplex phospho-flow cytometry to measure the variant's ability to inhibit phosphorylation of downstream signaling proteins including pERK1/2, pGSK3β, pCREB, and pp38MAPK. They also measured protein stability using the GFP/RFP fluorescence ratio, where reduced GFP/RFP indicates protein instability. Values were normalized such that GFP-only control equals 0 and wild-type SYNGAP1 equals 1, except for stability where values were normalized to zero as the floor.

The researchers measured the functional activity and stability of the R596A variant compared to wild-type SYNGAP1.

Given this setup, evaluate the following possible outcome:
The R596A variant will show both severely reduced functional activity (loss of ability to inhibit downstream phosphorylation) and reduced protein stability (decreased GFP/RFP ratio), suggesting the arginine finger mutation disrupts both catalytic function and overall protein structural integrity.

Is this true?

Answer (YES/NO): NO